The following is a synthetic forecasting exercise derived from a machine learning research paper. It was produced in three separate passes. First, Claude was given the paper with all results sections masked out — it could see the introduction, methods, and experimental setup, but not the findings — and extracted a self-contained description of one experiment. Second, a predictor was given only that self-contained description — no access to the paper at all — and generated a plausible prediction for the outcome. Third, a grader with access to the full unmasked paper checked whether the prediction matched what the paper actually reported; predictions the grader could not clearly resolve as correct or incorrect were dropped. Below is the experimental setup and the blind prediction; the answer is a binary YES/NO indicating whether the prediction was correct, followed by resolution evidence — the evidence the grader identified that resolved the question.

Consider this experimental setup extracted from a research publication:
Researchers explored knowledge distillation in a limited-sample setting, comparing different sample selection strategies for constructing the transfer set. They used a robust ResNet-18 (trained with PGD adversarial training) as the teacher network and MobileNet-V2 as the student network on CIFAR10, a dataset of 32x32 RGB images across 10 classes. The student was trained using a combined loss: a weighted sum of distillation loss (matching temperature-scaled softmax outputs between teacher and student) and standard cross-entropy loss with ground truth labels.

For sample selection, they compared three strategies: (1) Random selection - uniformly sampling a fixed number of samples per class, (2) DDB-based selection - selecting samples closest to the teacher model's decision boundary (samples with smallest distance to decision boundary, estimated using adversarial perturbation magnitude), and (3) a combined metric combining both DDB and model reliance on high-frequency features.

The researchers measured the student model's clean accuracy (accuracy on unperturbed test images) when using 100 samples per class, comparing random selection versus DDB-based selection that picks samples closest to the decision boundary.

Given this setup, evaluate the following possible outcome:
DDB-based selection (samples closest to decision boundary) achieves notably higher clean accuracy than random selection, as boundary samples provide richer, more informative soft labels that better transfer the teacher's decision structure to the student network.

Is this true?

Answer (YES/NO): NO